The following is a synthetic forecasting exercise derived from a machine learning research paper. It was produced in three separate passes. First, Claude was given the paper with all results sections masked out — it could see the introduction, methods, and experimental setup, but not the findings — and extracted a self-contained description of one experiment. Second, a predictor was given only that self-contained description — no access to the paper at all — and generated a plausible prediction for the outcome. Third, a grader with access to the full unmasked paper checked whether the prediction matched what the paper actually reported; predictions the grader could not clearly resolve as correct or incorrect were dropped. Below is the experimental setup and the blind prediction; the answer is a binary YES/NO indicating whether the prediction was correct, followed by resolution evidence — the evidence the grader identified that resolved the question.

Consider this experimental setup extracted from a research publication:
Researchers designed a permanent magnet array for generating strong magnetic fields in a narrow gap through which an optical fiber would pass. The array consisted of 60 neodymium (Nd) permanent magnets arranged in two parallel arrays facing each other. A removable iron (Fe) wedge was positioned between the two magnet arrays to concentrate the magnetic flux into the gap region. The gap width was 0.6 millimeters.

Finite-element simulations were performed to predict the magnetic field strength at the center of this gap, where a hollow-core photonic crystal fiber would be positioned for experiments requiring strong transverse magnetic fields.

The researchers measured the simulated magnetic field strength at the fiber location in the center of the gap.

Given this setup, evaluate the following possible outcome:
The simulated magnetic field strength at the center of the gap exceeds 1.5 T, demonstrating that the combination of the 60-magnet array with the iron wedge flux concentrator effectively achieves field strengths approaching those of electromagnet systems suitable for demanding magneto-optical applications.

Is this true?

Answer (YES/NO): YES